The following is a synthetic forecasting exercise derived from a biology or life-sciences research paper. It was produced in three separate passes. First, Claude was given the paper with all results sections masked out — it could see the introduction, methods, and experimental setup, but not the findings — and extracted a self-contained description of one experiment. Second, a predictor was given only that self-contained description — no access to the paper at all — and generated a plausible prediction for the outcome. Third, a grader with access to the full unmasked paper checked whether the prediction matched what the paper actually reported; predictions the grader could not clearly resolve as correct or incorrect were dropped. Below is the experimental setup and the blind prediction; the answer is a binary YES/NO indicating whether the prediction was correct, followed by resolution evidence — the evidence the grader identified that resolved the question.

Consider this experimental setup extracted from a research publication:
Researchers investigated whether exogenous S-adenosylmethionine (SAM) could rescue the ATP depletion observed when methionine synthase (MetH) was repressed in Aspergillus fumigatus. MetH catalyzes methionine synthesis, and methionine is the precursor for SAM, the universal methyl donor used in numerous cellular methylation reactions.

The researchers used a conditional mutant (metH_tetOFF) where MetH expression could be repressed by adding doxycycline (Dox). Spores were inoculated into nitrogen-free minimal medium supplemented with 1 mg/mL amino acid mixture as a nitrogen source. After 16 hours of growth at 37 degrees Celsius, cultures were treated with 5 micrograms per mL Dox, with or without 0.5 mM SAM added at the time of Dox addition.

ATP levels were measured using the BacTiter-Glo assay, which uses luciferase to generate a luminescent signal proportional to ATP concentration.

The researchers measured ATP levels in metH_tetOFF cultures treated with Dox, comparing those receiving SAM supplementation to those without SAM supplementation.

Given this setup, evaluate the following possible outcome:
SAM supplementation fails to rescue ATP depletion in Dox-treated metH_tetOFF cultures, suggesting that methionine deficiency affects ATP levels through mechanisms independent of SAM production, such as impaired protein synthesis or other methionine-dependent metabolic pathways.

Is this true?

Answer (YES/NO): NO